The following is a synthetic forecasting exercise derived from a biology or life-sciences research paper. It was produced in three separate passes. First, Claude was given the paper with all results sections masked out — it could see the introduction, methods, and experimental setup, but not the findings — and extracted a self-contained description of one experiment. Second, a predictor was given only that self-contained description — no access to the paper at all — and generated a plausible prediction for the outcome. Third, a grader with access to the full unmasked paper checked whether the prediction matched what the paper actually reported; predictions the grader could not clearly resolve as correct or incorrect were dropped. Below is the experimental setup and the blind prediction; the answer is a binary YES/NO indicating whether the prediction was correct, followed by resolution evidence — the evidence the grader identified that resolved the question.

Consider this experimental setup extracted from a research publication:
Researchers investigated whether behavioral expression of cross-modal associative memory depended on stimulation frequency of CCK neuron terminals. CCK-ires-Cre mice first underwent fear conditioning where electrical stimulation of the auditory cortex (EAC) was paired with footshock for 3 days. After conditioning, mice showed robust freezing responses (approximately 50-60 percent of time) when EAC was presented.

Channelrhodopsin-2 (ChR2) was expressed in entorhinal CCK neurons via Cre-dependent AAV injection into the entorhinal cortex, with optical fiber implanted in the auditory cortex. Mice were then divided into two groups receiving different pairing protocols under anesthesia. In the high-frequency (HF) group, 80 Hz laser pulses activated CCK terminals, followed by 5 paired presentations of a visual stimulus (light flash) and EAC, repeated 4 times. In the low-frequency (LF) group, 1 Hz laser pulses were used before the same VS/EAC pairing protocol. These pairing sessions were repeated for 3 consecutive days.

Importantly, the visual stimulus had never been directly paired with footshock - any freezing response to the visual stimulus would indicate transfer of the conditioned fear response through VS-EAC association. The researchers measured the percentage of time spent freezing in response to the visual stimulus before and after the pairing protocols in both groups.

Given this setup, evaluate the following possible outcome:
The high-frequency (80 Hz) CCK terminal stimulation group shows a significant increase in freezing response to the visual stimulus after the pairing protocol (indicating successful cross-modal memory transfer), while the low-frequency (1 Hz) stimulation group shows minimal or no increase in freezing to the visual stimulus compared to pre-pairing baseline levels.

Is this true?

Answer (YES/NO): YES